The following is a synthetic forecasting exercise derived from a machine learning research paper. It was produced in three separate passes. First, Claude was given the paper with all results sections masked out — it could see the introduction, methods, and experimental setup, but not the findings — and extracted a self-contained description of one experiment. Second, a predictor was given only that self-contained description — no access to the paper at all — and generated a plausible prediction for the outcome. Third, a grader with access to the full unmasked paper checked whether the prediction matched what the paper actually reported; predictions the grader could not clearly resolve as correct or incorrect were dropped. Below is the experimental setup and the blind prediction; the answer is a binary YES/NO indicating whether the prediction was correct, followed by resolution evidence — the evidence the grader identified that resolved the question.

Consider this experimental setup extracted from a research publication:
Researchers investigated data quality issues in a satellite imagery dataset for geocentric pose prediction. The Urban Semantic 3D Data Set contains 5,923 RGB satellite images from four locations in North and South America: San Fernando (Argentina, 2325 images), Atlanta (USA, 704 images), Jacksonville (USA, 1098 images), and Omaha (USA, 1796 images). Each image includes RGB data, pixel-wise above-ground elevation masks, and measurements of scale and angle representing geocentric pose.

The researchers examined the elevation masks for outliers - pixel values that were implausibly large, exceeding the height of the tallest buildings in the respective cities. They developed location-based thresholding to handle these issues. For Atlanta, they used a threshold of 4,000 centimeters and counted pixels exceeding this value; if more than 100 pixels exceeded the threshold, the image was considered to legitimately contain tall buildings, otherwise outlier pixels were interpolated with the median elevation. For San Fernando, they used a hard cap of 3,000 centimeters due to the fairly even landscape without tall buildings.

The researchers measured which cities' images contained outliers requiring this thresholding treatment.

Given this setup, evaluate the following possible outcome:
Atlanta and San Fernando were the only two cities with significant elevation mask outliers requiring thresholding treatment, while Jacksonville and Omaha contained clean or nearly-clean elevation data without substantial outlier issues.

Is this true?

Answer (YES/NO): YES